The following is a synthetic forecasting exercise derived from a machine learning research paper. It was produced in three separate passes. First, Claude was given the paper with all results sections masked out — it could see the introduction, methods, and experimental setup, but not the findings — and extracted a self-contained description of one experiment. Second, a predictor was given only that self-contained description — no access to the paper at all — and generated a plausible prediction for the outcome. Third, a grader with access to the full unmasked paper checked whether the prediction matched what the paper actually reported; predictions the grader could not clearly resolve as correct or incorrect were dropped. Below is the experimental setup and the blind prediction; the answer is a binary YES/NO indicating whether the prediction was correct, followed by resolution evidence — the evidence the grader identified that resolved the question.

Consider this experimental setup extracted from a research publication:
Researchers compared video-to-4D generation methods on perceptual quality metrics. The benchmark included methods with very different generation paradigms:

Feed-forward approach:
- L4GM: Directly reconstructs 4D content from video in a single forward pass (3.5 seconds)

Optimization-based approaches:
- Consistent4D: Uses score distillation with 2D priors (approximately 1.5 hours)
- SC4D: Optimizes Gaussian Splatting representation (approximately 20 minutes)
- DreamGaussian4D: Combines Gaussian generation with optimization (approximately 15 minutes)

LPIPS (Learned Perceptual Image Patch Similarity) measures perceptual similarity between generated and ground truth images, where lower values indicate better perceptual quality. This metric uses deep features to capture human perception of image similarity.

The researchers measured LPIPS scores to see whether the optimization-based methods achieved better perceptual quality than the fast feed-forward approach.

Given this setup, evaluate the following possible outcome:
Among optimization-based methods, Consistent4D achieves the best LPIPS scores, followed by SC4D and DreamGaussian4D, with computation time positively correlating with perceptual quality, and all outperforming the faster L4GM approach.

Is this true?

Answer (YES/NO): NO